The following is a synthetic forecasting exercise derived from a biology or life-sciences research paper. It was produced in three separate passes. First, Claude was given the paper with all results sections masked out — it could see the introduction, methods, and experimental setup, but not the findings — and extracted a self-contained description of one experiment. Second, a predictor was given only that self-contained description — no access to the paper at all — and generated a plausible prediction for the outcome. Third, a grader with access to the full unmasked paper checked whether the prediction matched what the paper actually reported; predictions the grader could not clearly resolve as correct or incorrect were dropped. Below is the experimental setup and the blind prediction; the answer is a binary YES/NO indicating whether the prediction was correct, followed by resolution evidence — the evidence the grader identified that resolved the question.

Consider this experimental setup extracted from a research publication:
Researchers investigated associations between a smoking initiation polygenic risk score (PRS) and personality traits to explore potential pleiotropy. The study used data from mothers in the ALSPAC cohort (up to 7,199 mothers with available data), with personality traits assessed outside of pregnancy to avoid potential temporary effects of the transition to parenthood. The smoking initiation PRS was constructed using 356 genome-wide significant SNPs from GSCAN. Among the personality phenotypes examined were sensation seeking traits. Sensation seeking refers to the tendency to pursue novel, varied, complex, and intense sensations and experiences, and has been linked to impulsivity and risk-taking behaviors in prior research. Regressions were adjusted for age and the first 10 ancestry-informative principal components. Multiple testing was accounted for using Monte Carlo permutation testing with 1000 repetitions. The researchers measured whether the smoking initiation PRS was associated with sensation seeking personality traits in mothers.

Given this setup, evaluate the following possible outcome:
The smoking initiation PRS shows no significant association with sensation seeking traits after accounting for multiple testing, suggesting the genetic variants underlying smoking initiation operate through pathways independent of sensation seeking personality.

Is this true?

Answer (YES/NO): NO